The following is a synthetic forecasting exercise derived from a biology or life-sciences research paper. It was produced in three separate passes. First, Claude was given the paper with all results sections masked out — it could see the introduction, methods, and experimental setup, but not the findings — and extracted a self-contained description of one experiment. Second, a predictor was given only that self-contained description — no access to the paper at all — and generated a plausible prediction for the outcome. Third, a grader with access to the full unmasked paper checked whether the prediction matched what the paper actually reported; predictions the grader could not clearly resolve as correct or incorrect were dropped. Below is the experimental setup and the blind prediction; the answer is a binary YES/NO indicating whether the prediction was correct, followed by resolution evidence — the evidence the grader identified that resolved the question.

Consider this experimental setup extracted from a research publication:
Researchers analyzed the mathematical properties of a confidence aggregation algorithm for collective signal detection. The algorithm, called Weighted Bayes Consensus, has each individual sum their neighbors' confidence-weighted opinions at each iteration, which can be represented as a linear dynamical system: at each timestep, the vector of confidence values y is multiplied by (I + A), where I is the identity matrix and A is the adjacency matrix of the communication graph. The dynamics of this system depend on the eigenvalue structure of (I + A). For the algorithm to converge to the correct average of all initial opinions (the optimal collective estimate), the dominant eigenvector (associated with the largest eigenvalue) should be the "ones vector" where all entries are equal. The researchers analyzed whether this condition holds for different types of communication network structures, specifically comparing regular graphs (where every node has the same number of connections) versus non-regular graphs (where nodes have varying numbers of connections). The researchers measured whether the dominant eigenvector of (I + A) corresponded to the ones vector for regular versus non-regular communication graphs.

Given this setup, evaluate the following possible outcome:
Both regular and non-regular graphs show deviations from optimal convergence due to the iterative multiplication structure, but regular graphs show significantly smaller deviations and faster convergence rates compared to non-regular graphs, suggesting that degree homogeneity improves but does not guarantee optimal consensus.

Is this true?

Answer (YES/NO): NO